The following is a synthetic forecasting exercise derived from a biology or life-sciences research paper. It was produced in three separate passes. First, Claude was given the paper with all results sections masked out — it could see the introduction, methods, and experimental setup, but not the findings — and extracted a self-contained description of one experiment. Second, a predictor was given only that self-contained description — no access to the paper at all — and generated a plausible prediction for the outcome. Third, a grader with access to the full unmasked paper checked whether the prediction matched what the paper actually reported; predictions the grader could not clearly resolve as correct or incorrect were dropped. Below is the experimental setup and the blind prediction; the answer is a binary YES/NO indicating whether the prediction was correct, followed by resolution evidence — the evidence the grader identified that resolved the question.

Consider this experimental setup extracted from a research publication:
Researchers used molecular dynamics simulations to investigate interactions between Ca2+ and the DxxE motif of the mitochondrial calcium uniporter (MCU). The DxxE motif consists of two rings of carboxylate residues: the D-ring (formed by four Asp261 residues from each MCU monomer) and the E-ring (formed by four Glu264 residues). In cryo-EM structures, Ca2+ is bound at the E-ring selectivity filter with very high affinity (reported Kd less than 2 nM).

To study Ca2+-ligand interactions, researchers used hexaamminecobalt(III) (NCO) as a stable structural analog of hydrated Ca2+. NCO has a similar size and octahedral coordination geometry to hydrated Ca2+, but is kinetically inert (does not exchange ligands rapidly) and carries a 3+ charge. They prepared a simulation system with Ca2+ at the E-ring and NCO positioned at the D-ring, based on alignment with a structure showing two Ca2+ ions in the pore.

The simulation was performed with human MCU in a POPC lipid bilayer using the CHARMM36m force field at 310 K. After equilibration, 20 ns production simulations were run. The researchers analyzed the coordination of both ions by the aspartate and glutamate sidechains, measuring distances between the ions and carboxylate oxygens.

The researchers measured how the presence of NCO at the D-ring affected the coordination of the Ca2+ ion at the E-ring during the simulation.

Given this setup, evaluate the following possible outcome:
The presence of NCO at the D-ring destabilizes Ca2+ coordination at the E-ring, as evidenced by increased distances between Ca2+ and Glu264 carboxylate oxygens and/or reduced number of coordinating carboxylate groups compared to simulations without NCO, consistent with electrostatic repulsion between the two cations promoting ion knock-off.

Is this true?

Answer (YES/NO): NO